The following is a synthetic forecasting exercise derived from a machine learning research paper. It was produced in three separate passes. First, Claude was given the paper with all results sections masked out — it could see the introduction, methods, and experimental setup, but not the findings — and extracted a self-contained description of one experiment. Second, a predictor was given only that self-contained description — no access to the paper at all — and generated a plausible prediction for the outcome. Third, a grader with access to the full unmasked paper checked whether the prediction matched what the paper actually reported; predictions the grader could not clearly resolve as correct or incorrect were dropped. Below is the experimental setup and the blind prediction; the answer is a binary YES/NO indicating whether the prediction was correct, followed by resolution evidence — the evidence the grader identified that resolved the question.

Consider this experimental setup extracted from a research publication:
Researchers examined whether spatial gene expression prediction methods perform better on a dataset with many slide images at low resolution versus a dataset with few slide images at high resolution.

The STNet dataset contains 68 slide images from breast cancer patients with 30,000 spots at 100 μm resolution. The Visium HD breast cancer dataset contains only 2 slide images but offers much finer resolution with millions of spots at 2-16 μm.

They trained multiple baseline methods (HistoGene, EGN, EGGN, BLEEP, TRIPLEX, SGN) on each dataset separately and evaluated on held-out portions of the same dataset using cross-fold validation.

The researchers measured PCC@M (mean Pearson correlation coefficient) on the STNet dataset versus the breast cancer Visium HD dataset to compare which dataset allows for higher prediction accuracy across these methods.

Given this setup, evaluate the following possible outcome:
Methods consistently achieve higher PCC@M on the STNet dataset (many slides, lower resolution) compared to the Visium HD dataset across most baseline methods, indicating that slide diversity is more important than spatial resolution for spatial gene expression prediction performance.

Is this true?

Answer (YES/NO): YES